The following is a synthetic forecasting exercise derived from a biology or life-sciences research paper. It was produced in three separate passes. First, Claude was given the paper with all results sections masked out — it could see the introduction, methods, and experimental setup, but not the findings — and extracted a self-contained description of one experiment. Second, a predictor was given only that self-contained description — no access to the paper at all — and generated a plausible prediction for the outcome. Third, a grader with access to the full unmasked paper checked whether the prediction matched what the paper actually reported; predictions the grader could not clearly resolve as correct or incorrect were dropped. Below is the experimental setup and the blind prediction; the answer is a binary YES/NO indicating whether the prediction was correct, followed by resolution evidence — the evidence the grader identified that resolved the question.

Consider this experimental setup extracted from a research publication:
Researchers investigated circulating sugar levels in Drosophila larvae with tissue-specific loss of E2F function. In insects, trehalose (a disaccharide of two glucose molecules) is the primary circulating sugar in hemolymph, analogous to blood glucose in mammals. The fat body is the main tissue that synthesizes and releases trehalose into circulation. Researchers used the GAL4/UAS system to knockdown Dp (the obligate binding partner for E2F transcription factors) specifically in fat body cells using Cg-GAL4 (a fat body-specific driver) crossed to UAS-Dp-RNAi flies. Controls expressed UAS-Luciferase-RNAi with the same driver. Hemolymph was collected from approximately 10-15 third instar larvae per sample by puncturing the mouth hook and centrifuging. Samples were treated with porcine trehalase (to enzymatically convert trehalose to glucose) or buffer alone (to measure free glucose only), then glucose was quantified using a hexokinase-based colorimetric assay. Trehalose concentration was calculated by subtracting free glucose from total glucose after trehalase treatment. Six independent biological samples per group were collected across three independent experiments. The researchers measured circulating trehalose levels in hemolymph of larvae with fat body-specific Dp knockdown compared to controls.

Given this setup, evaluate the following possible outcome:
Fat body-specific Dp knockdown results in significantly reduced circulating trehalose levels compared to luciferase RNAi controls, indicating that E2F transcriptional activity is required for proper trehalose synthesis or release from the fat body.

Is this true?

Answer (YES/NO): YES